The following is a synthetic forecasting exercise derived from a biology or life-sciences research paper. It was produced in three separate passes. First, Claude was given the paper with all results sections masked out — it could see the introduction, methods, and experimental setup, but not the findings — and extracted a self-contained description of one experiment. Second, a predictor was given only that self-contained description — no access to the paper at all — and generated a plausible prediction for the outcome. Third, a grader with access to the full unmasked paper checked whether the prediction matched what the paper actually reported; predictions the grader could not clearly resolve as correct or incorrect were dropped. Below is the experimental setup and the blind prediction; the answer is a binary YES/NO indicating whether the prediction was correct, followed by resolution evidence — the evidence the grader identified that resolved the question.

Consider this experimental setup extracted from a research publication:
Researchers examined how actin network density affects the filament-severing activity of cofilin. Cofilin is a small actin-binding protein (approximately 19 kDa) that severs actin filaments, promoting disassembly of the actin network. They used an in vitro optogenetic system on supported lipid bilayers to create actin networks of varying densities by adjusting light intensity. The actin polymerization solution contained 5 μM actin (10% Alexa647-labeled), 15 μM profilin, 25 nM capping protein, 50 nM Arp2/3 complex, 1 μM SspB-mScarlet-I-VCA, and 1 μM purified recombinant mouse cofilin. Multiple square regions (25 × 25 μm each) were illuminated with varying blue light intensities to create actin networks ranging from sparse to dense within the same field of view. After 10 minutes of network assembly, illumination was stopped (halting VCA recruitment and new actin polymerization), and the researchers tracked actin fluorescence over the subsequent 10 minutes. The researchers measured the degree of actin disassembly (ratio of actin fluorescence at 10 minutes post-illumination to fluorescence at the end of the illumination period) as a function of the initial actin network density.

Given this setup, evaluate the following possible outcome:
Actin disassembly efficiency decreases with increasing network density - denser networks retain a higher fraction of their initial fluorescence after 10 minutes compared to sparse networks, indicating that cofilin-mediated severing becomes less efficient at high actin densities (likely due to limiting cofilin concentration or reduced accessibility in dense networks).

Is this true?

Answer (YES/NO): YES